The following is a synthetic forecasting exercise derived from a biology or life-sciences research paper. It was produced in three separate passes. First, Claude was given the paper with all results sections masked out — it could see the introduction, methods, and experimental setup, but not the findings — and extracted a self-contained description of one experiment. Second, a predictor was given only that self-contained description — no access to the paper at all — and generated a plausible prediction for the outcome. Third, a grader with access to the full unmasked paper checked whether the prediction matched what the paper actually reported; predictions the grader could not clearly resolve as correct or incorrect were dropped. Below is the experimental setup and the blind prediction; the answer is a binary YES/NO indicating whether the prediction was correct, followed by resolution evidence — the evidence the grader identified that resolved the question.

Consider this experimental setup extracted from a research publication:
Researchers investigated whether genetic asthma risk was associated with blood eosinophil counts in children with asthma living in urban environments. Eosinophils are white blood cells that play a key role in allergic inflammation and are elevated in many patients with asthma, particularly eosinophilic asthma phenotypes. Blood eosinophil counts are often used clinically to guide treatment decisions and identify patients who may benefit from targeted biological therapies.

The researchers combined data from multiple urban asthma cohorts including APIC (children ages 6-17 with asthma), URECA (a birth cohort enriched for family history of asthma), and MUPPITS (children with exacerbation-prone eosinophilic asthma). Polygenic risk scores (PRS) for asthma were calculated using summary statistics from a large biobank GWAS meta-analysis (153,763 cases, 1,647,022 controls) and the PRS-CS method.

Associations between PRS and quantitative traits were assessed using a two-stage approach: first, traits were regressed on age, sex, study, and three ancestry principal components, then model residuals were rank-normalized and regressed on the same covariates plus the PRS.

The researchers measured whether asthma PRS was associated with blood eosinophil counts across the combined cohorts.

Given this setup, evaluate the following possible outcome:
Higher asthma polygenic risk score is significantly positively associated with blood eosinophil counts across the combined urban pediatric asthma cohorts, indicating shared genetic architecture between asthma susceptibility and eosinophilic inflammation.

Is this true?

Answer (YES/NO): YES